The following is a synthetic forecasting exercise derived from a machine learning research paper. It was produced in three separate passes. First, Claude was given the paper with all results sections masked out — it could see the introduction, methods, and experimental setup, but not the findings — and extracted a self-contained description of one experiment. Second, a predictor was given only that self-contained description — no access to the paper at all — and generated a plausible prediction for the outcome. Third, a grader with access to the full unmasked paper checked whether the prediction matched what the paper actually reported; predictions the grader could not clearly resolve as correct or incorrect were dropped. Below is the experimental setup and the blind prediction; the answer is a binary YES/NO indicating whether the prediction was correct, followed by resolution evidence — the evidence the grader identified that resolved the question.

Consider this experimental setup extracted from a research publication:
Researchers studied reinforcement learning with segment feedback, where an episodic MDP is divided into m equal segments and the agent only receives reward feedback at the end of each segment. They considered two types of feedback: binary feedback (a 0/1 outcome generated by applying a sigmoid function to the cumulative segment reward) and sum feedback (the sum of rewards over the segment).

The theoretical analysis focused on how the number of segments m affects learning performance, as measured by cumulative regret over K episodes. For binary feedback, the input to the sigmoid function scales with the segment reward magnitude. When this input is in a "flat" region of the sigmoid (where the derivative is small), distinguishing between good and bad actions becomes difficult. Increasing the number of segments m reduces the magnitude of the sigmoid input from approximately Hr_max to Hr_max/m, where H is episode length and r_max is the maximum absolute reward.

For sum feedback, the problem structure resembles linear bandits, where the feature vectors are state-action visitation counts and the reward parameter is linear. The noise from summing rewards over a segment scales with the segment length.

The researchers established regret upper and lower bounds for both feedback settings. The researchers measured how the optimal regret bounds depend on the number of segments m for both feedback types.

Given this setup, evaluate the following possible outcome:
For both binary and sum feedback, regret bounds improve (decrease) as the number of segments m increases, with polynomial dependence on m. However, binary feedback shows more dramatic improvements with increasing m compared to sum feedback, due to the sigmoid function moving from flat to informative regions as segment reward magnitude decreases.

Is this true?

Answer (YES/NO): NO